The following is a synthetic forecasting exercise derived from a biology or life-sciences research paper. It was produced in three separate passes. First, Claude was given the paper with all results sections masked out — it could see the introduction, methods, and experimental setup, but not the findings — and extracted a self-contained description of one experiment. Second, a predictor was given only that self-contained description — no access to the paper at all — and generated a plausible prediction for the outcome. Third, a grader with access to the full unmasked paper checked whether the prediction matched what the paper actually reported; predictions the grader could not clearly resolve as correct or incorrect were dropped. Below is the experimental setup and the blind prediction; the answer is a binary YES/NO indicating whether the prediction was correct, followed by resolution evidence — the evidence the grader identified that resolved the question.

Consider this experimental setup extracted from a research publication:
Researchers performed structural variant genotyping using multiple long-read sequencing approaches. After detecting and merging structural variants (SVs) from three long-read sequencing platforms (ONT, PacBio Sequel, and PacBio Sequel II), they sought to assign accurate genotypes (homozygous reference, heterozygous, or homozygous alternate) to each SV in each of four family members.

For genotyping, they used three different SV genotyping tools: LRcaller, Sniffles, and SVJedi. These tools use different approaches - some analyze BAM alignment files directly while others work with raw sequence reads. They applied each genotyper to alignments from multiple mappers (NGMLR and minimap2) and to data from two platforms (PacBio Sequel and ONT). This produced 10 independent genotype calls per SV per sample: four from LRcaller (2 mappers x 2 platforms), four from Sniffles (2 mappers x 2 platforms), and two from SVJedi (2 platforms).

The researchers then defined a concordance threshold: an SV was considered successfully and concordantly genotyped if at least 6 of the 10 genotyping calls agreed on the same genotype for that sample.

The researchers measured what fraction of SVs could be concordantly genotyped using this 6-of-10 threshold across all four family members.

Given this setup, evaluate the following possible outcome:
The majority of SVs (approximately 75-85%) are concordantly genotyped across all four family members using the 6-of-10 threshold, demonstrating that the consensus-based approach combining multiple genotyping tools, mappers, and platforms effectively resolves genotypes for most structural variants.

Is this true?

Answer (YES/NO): YES